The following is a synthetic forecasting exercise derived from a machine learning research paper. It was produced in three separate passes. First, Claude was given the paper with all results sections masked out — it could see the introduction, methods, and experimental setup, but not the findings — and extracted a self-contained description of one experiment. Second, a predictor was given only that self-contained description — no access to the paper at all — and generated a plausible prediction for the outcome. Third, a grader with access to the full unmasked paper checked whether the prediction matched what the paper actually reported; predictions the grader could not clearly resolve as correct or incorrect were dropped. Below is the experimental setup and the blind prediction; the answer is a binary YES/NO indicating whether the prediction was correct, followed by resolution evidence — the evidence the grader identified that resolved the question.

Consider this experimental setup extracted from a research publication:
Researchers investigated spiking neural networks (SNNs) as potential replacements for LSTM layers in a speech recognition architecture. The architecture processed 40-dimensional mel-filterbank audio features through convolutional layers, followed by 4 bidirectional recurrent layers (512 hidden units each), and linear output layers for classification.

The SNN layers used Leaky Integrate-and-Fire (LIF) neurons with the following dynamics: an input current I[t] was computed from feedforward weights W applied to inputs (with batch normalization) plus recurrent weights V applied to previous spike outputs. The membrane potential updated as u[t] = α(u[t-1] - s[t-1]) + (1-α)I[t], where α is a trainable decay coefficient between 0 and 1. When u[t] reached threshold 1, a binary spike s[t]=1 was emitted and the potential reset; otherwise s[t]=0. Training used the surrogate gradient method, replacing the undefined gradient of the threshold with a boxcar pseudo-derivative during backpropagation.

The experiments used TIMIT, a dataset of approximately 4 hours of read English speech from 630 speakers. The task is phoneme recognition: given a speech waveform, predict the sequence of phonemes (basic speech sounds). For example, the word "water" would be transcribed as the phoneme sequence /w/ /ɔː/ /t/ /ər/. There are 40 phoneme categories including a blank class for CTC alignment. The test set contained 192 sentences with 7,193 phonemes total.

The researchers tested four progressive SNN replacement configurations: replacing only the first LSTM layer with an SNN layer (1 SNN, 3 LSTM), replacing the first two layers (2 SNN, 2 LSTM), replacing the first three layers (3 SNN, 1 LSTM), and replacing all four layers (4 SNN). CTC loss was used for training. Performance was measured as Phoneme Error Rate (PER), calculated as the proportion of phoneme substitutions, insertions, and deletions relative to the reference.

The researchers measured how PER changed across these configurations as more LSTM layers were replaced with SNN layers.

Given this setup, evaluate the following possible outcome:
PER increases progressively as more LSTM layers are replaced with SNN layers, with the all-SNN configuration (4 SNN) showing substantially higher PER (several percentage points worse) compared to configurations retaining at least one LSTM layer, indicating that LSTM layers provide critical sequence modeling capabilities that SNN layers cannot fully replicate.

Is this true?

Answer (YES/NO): NO